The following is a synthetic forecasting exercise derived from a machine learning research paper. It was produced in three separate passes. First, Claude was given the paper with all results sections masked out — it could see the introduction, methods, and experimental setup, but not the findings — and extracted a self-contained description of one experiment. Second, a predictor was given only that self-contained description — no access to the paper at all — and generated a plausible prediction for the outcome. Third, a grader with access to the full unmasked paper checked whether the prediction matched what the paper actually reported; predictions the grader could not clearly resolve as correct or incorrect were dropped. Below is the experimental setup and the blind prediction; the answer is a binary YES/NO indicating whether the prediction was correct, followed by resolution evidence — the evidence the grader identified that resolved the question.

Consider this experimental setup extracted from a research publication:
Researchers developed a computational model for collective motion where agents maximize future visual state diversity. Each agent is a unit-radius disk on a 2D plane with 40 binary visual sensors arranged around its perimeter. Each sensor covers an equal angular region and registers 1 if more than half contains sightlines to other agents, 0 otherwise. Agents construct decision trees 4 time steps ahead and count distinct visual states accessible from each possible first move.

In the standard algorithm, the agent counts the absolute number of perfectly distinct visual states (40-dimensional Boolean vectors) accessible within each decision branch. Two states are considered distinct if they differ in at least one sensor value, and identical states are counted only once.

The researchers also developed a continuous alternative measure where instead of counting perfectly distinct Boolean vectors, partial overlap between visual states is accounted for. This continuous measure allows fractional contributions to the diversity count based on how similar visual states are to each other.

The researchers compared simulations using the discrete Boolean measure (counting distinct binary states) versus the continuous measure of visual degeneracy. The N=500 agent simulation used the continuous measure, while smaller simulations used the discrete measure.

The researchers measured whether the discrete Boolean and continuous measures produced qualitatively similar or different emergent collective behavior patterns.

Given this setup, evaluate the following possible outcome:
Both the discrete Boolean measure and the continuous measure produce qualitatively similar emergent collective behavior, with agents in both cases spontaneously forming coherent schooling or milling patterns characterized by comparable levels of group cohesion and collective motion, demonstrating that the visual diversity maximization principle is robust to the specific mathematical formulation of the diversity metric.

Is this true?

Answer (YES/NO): NO